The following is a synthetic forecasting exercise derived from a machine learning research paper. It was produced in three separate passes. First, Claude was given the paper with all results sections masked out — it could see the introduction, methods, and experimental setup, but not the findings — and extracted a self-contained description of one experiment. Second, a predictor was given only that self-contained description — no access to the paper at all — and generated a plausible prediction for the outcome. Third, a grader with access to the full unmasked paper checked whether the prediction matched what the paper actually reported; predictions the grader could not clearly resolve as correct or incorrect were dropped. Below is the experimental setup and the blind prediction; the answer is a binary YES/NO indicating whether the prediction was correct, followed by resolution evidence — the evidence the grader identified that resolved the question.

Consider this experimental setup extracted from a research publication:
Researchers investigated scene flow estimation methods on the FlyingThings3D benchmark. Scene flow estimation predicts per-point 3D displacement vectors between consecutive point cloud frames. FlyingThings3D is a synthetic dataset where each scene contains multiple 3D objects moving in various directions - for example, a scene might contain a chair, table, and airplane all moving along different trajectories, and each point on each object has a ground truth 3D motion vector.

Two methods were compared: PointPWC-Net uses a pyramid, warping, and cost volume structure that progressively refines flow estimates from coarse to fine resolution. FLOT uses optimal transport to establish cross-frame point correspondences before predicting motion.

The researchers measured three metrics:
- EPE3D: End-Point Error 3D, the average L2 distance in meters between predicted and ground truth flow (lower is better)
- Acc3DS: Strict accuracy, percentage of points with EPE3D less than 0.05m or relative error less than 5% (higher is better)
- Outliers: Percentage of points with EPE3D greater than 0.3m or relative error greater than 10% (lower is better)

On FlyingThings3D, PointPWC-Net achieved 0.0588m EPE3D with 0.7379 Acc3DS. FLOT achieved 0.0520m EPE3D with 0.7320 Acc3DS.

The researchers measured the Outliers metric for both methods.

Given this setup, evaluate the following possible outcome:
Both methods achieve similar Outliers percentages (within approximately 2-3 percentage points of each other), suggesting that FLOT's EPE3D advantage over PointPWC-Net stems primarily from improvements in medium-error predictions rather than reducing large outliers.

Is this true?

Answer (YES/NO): YES